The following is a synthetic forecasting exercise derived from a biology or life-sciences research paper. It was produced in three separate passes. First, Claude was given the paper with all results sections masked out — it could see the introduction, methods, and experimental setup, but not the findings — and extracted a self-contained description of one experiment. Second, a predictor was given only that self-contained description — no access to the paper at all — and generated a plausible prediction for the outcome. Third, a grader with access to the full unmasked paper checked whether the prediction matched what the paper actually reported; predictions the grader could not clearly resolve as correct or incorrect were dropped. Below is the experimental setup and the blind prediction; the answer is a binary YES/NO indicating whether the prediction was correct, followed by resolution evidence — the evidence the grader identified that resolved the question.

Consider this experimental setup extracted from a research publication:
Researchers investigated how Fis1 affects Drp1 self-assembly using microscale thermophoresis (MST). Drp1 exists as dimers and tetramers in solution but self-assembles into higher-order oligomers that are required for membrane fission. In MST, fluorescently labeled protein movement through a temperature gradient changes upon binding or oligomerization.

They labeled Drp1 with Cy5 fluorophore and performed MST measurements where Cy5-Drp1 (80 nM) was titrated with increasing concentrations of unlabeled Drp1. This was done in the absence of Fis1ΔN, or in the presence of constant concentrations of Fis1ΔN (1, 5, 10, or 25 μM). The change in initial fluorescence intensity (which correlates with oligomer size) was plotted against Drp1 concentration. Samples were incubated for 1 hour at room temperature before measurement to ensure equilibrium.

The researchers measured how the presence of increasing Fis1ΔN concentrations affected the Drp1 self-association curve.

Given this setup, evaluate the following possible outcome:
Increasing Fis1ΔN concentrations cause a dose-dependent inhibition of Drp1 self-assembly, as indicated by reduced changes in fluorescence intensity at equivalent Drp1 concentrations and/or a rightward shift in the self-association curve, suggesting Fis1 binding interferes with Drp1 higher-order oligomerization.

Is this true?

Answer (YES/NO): YES